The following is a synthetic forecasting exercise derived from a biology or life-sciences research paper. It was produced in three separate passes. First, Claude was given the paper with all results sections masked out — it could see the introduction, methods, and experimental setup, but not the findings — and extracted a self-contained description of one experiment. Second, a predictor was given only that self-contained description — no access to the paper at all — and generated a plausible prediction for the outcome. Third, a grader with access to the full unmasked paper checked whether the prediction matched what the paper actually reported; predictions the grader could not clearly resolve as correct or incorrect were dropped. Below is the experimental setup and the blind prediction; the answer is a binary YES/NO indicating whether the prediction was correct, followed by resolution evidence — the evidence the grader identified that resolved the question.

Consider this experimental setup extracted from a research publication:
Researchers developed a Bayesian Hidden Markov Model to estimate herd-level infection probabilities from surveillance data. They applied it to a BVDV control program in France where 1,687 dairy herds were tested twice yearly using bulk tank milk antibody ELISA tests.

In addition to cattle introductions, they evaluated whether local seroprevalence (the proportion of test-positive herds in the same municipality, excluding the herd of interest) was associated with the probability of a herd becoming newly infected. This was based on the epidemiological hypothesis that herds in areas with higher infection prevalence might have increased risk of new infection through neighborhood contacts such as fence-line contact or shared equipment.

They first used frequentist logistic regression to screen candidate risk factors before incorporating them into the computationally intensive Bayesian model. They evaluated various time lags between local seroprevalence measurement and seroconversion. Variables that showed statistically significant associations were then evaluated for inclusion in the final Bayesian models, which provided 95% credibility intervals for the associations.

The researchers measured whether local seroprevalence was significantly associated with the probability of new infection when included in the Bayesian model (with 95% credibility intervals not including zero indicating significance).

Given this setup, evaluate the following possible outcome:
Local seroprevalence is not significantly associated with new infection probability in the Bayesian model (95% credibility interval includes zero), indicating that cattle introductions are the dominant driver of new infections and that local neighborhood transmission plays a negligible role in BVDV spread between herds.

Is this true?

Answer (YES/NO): YES